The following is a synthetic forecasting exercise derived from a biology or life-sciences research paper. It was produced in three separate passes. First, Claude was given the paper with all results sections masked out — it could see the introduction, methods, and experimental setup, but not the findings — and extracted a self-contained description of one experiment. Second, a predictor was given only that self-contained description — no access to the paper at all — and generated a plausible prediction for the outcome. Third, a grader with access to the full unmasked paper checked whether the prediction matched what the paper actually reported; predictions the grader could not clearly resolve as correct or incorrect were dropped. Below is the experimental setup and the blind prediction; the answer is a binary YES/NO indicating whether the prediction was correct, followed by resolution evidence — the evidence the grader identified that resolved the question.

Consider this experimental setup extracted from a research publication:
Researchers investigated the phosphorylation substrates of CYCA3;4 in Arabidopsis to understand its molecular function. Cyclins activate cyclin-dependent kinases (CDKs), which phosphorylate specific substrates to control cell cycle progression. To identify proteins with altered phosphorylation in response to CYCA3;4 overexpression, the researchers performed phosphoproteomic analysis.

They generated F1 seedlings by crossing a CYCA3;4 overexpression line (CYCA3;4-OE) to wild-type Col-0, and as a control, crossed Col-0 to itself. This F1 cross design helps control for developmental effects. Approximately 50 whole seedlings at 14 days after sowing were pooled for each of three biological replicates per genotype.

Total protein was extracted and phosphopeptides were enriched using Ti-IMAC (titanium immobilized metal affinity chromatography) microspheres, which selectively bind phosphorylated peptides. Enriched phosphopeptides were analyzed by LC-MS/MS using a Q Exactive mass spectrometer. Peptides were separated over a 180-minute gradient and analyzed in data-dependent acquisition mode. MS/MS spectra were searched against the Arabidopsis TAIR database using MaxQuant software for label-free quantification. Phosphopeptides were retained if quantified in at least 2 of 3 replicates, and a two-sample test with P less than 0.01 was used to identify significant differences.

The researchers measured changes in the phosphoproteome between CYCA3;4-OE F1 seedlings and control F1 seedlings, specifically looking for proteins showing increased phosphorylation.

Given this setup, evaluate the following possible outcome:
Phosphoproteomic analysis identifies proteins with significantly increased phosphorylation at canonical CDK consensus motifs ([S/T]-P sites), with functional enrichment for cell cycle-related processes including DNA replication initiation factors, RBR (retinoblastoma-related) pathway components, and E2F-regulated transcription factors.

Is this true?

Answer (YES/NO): NO